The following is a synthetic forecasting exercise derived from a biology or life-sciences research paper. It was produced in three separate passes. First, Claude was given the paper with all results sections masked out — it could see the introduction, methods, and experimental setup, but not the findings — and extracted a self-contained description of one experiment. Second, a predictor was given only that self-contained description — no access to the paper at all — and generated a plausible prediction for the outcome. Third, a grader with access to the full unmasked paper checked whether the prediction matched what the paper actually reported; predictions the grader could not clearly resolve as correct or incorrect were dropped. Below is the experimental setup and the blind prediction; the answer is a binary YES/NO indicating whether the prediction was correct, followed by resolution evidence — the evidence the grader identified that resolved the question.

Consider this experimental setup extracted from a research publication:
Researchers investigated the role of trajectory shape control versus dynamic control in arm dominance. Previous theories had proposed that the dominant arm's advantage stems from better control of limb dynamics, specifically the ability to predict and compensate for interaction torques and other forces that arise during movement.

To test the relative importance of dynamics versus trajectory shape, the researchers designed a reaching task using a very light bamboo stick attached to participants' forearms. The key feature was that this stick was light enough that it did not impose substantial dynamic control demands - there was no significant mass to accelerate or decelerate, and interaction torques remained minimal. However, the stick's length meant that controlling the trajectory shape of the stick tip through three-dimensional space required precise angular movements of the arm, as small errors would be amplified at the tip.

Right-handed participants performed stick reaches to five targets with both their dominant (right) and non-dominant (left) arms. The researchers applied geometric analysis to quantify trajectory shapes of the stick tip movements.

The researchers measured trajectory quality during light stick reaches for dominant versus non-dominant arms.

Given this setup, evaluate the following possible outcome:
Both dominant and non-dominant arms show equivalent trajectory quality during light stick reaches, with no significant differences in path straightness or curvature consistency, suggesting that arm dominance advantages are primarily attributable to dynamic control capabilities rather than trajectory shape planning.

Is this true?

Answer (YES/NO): NO